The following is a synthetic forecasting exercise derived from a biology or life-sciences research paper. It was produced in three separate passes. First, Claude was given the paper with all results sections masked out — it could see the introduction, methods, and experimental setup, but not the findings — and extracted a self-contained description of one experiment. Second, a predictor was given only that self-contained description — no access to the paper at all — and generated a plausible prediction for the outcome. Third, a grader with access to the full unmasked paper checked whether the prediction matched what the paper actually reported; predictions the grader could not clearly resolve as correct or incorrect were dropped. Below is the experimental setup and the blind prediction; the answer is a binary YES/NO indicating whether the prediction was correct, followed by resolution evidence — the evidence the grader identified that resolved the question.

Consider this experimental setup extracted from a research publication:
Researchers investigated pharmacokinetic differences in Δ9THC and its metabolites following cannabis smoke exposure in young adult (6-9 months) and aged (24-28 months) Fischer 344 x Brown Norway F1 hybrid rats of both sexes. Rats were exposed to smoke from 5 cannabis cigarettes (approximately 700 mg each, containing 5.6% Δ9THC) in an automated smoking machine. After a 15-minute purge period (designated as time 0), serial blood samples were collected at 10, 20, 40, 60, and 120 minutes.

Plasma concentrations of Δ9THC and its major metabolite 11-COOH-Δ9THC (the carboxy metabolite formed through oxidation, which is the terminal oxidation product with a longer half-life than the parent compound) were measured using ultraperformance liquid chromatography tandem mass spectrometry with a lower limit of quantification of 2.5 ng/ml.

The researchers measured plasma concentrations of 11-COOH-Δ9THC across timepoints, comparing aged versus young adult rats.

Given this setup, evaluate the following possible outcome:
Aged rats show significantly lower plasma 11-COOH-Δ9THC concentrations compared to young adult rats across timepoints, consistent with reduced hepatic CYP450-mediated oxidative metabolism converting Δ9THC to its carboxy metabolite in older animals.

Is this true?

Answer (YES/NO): NO